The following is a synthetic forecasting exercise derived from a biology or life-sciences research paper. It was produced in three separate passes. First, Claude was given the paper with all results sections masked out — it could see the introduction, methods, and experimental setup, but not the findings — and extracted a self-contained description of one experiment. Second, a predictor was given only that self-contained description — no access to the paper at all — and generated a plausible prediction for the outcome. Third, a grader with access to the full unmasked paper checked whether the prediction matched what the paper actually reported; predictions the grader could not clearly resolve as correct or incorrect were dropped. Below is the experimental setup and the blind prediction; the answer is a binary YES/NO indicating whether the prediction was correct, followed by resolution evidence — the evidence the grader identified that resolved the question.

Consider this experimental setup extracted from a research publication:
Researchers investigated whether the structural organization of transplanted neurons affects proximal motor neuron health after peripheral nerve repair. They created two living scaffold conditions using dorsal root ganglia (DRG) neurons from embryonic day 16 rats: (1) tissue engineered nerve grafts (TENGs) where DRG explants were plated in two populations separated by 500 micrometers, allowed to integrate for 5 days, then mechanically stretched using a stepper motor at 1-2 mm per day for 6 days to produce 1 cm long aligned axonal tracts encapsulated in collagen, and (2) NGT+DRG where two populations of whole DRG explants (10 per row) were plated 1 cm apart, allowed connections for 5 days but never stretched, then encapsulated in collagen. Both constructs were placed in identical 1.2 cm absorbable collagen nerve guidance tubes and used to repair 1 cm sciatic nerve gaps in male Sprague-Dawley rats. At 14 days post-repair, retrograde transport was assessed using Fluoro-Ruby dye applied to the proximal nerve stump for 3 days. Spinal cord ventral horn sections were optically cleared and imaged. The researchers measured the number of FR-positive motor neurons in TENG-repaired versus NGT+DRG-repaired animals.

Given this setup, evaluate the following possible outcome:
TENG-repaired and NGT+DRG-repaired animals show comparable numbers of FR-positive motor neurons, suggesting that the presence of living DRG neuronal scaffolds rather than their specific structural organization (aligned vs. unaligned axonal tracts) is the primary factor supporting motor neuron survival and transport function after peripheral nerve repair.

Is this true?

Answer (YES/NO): NO